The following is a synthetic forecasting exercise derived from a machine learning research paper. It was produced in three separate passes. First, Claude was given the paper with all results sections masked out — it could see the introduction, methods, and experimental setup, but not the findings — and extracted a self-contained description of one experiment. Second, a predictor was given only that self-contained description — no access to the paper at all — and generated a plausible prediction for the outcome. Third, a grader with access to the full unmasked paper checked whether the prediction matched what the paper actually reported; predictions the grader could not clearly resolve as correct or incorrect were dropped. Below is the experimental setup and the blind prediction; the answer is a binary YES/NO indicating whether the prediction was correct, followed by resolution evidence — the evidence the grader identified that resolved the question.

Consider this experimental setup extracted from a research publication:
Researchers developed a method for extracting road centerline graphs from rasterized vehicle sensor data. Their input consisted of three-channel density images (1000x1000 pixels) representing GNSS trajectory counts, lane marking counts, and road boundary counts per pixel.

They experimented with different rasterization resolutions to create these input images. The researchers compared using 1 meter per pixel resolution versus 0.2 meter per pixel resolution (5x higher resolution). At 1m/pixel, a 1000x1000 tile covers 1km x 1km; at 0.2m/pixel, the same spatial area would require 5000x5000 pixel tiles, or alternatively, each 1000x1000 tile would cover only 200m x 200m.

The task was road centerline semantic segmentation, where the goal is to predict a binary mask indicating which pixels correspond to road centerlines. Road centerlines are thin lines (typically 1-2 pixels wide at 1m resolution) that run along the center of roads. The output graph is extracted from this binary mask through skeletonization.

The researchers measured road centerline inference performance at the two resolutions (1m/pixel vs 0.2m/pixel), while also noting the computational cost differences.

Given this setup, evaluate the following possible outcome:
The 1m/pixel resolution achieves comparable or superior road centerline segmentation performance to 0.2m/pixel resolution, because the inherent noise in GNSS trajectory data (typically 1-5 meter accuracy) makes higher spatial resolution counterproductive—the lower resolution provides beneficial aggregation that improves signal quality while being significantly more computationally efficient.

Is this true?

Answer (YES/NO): YES